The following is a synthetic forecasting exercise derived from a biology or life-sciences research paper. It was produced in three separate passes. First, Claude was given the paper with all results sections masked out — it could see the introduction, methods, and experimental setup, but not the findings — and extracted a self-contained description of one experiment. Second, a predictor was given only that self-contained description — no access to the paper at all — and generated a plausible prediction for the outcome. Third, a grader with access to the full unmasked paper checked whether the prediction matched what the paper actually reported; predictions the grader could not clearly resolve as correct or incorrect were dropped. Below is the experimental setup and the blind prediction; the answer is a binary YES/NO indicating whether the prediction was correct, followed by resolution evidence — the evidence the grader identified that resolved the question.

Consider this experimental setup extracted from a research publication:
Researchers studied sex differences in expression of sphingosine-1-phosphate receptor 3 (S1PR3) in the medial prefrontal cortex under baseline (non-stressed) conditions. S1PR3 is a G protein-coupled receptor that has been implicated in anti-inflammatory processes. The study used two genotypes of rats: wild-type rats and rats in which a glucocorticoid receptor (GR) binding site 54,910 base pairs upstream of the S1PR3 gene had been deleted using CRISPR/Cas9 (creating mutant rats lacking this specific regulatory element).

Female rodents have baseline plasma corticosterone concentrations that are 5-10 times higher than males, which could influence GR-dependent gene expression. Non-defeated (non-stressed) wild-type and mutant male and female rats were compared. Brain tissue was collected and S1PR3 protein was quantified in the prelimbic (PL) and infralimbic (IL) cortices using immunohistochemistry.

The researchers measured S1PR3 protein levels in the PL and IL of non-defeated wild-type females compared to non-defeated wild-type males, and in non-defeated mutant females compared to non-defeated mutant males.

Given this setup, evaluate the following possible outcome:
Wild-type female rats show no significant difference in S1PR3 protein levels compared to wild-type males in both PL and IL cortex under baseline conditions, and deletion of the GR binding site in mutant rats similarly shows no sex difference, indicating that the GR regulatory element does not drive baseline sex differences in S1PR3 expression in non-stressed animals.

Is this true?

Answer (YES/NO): NO